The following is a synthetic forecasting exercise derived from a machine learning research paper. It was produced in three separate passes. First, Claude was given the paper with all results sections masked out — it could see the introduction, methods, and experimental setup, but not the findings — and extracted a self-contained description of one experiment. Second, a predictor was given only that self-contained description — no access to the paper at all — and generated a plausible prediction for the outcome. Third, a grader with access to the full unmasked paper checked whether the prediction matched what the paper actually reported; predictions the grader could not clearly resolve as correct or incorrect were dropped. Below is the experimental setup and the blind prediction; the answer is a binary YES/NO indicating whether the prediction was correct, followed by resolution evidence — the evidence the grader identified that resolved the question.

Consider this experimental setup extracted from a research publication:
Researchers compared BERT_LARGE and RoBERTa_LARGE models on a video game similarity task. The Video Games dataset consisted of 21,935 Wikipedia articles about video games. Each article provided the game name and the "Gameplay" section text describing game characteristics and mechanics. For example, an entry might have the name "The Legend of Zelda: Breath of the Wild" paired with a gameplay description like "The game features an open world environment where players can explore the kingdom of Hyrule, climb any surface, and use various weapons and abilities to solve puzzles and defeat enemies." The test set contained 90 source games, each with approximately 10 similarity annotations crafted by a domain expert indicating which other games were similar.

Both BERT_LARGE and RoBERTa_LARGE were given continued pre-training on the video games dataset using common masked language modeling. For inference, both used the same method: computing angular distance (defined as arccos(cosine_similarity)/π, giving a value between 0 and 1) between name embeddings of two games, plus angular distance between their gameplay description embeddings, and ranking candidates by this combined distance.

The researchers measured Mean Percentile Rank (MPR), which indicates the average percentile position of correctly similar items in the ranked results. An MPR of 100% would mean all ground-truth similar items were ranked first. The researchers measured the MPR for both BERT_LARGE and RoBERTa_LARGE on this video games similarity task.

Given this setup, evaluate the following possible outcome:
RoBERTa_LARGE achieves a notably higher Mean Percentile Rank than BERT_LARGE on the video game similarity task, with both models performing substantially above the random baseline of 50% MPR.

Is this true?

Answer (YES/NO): NO